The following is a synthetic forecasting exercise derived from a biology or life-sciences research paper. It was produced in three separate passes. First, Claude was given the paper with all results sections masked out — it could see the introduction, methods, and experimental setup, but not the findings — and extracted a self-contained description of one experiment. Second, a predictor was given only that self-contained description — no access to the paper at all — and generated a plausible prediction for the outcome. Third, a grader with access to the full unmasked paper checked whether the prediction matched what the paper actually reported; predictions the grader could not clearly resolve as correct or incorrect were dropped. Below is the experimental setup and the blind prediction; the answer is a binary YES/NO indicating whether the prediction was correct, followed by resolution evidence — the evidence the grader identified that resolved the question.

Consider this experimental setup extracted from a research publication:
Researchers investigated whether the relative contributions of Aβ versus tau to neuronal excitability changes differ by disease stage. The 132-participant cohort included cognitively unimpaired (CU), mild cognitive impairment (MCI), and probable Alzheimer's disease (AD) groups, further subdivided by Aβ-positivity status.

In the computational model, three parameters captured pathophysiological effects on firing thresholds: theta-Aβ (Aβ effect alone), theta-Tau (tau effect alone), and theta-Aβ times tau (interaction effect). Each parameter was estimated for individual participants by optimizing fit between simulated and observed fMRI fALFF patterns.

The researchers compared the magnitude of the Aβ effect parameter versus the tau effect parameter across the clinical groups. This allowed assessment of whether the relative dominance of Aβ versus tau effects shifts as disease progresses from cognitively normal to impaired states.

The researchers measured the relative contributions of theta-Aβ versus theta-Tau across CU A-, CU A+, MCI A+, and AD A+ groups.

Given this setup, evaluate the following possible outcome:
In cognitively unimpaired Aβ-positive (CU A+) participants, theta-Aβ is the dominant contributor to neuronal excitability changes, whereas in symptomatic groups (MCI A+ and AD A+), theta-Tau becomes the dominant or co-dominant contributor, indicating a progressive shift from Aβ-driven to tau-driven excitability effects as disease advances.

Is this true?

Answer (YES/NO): NO